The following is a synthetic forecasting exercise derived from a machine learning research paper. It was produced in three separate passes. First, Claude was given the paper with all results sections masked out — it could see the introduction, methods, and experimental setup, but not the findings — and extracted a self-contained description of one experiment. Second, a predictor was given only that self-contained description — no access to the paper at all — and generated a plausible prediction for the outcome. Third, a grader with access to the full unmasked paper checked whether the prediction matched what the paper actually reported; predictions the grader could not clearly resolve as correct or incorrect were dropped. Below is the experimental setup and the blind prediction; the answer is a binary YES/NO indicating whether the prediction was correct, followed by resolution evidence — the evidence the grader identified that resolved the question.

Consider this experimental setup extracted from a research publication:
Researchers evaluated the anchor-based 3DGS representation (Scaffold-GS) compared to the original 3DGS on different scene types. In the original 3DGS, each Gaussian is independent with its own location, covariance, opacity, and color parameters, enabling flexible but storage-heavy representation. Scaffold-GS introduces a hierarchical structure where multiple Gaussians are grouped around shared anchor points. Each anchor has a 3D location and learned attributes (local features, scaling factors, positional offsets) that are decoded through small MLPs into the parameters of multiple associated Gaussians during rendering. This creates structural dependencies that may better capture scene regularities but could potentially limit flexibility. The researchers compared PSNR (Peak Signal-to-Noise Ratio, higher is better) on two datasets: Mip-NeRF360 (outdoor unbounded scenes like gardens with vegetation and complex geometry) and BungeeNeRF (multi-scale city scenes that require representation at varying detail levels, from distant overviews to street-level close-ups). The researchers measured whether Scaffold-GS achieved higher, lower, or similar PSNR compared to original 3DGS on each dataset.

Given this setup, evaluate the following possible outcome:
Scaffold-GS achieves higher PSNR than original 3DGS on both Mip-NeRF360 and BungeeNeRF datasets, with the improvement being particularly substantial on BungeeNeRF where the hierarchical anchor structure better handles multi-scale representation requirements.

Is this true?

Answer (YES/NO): NO